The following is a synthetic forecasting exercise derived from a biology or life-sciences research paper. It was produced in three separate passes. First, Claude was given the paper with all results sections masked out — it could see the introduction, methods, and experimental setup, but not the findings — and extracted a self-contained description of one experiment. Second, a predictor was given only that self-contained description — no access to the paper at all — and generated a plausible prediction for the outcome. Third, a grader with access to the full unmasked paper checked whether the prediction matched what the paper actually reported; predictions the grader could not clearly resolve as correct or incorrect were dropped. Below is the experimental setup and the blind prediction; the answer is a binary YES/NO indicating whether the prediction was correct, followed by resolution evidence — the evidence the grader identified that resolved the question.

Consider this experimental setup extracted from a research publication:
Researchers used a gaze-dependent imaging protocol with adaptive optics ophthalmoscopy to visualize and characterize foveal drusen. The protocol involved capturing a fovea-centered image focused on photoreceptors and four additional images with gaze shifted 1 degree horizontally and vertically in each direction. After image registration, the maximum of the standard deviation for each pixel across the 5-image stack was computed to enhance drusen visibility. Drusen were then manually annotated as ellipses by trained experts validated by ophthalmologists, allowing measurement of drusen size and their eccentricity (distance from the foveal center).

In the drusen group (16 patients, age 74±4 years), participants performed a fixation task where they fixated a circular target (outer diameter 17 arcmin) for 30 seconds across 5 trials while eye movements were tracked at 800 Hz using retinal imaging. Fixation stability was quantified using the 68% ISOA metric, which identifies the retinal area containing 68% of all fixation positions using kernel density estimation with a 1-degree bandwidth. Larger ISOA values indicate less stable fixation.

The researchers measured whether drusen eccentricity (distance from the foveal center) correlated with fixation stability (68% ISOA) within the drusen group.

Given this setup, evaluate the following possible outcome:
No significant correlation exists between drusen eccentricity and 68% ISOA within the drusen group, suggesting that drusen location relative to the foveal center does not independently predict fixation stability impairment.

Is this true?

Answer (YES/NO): NO